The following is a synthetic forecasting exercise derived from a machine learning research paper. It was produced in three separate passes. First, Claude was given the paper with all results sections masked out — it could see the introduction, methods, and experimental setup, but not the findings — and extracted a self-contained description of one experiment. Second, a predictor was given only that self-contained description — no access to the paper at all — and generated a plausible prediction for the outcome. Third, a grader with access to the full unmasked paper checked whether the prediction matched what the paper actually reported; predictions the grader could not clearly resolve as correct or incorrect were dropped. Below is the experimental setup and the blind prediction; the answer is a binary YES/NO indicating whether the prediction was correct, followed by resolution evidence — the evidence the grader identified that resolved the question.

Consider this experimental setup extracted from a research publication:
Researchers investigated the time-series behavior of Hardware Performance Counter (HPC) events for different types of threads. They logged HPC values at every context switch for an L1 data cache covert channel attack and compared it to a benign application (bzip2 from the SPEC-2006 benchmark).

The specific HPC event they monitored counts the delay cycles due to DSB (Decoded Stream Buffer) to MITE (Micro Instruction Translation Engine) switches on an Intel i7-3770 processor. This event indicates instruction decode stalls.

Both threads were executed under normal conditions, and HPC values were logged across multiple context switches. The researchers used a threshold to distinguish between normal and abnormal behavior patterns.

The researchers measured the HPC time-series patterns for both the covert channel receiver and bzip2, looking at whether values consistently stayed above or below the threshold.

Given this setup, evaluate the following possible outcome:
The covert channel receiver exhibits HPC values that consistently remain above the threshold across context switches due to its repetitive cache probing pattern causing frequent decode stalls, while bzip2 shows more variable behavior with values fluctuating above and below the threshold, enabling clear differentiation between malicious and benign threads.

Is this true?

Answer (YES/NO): YES